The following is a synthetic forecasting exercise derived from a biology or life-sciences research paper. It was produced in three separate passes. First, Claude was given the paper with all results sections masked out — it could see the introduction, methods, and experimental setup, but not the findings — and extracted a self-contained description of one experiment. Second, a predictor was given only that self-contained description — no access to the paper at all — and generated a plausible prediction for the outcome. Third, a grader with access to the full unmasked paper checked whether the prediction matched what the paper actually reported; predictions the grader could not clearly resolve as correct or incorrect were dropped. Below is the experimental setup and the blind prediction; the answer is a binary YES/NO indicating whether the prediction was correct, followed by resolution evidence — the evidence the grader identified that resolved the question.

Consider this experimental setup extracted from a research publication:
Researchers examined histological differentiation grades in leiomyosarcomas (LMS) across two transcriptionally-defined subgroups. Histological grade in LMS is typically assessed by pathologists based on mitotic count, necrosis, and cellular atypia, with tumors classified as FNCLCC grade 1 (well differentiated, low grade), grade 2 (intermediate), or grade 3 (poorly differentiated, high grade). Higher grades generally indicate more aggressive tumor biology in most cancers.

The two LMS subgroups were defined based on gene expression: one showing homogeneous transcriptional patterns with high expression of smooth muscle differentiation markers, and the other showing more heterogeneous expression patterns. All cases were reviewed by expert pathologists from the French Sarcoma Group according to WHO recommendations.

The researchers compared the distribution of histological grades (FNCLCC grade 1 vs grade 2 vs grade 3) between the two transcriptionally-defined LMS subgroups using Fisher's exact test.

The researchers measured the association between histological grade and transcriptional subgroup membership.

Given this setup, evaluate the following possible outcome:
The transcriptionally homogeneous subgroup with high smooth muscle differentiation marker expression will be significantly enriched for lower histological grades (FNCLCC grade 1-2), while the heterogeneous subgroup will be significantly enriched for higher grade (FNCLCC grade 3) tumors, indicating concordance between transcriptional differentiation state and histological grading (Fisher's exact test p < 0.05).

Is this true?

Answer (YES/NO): YES